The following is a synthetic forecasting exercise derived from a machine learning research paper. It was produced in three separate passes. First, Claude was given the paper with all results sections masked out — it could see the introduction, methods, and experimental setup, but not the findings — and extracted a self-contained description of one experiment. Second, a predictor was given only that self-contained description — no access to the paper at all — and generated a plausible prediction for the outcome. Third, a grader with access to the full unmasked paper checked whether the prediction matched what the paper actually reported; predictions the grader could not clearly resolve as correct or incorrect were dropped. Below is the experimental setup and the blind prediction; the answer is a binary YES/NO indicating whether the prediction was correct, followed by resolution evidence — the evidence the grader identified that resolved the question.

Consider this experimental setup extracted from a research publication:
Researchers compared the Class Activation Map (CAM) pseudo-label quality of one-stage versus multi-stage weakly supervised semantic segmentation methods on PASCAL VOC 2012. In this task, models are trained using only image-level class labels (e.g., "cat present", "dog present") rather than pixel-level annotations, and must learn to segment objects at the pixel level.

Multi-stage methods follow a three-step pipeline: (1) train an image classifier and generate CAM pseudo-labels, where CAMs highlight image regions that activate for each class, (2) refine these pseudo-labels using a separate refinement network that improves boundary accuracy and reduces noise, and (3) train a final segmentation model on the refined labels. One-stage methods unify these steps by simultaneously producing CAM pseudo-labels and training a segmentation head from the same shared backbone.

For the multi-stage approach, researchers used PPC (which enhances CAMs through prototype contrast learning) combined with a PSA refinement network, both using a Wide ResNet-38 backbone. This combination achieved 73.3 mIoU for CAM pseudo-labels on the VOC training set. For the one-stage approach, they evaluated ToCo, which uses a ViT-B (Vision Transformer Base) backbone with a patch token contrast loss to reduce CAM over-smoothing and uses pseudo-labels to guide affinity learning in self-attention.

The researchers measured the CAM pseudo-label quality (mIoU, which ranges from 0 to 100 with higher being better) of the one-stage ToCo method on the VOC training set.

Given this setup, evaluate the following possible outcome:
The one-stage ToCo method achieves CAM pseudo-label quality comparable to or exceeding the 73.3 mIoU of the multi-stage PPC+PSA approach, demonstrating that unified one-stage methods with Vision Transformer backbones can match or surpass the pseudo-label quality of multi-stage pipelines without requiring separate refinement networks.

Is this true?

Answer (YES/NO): NO